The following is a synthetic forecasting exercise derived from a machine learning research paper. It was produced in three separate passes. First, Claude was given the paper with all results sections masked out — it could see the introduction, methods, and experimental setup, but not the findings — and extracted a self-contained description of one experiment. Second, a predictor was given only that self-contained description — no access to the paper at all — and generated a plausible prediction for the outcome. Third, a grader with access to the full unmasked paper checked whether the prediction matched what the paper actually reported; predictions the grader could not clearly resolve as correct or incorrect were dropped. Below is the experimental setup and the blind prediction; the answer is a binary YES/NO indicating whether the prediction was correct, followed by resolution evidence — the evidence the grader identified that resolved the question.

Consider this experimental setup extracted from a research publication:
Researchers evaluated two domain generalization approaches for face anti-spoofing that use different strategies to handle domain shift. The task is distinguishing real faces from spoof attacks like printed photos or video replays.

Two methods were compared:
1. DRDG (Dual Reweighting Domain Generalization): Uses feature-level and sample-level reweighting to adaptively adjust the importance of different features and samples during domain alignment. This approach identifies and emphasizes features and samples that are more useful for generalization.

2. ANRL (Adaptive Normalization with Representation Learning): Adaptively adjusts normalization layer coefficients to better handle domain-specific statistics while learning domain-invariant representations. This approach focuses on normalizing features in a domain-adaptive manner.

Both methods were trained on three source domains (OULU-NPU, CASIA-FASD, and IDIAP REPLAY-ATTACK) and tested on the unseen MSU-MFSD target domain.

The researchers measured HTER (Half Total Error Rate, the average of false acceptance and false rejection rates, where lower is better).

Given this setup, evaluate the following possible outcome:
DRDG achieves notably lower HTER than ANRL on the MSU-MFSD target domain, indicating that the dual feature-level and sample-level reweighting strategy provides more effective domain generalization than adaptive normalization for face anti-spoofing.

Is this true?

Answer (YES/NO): NO